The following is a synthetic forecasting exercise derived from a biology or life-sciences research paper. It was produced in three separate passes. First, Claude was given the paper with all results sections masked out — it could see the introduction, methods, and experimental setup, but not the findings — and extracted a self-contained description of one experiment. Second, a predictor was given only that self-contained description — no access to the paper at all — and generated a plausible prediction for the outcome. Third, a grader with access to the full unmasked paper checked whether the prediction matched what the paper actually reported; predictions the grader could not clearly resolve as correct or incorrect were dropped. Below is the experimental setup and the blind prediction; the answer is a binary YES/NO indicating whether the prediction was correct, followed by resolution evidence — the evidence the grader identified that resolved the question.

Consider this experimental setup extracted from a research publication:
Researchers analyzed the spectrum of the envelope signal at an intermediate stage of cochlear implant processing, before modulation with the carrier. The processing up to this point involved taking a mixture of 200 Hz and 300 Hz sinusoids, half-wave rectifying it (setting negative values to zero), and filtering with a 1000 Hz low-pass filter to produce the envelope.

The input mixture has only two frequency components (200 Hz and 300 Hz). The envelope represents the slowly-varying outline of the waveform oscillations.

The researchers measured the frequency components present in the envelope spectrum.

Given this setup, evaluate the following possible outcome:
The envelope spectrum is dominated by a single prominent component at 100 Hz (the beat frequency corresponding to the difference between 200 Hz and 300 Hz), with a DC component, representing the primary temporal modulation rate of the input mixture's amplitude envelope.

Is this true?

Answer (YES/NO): NO